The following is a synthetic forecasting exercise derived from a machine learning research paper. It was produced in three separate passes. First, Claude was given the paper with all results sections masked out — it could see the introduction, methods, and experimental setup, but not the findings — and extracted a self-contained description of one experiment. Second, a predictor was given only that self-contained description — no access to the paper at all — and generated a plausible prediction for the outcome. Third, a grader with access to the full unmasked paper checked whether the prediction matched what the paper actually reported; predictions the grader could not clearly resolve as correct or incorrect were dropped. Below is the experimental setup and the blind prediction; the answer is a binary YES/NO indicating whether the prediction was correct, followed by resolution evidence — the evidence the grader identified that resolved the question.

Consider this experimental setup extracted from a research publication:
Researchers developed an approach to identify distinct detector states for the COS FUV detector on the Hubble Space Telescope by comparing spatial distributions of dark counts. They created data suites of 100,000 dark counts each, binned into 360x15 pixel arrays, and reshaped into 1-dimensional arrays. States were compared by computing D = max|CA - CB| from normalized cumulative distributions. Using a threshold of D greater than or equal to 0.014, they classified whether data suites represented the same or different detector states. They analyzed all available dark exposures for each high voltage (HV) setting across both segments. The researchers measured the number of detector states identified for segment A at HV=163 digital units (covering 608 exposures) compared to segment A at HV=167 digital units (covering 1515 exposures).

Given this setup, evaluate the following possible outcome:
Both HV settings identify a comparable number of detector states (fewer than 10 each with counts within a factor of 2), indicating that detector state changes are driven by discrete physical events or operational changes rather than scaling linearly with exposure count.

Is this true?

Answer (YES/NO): NO